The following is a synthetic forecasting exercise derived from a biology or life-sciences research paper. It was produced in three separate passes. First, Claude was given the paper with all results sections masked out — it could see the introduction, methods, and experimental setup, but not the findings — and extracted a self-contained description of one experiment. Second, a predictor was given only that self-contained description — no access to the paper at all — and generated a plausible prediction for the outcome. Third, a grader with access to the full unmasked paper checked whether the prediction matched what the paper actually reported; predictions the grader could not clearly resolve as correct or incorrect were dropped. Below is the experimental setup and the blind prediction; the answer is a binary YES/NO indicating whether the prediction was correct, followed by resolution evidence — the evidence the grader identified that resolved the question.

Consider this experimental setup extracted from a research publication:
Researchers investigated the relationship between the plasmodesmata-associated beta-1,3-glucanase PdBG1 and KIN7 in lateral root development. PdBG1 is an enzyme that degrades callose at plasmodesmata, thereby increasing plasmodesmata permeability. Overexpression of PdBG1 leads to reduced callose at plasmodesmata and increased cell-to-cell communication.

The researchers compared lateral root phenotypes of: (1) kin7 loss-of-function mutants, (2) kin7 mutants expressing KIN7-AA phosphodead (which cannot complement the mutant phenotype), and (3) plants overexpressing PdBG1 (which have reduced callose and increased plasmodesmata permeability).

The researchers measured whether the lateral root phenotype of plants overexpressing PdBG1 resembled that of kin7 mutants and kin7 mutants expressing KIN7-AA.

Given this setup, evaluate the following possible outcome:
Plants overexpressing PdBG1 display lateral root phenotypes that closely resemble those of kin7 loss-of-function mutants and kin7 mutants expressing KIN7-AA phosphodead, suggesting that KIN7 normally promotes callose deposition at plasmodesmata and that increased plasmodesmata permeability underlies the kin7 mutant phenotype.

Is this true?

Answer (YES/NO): NO